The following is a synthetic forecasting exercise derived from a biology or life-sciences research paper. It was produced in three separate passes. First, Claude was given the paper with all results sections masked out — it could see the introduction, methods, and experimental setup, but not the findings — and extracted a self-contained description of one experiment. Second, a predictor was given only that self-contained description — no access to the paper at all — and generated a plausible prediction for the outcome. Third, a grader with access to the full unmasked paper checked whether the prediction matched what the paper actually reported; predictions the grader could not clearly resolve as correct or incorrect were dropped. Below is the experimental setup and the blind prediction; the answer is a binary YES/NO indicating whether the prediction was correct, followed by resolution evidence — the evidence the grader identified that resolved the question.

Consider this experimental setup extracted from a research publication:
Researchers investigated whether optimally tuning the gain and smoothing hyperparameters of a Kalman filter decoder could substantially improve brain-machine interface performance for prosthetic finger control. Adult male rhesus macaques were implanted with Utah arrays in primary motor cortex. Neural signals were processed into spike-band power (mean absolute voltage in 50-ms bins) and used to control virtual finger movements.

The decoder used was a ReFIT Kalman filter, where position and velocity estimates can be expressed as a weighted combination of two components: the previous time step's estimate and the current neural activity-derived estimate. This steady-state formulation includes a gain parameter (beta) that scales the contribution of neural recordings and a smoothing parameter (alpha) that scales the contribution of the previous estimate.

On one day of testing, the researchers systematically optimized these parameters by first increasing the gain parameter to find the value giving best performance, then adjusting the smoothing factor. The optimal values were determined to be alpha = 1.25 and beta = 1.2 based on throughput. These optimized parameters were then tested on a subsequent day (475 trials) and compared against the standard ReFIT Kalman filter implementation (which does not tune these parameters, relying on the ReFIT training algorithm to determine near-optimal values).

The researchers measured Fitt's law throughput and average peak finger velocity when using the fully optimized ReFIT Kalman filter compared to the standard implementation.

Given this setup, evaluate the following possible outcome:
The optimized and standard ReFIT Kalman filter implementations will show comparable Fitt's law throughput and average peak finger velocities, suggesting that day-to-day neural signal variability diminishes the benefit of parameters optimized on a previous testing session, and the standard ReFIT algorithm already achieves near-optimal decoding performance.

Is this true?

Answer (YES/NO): NO